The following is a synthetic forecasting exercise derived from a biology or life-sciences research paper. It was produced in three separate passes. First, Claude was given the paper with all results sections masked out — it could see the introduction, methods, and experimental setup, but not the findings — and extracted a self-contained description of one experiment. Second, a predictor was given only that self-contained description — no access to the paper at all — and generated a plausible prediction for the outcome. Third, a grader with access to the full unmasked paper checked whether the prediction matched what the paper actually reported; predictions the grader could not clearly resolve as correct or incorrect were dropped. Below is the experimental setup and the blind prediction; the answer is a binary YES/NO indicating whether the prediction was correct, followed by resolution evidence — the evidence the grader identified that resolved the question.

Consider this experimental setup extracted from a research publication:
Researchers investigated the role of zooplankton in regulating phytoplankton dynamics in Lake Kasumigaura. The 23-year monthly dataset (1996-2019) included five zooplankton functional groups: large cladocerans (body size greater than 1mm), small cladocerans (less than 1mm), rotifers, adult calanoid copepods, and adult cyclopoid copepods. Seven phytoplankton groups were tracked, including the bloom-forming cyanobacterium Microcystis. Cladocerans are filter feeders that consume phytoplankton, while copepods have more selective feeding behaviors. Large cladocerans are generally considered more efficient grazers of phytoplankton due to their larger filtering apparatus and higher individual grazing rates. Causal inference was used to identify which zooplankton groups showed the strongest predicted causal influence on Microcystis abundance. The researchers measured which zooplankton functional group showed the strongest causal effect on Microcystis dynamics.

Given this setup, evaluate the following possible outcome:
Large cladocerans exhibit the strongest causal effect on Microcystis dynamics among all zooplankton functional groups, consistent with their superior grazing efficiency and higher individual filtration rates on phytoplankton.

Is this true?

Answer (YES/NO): NO